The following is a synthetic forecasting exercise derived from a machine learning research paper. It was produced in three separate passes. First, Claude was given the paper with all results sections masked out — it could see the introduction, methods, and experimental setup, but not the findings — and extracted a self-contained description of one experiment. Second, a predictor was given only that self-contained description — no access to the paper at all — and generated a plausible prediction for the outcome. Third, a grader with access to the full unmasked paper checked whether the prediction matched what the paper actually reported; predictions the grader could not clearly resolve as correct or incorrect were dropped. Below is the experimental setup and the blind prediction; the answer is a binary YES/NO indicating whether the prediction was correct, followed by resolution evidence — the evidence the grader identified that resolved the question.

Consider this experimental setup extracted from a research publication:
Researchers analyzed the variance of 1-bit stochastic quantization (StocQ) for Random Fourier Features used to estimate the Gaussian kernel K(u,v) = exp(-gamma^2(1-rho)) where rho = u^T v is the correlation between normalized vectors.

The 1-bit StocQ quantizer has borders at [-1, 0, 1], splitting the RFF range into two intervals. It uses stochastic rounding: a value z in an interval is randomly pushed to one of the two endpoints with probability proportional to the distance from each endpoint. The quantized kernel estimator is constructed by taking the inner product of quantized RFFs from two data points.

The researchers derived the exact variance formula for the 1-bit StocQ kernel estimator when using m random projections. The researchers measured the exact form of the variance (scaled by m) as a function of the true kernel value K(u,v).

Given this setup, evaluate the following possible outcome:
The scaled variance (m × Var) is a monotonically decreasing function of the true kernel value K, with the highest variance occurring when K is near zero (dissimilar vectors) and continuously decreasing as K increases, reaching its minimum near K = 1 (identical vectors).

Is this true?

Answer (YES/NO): YES